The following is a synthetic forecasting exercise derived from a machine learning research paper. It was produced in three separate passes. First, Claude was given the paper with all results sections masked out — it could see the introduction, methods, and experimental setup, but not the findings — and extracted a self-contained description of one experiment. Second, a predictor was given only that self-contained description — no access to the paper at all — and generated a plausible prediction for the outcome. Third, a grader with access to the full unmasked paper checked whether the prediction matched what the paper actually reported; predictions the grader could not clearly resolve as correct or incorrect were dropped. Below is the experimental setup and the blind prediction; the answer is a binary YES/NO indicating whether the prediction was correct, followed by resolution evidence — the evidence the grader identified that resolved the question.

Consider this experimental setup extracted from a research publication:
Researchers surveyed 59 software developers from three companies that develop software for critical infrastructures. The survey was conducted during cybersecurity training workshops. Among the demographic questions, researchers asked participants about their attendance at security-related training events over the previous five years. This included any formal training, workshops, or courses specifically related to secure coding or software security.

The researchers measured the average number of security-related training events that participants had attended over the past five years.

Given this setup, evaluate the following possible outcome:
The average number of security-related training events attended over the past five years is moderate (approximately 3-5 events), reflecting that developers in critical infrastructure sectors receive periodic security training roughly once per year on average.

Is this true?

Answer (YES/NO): NO